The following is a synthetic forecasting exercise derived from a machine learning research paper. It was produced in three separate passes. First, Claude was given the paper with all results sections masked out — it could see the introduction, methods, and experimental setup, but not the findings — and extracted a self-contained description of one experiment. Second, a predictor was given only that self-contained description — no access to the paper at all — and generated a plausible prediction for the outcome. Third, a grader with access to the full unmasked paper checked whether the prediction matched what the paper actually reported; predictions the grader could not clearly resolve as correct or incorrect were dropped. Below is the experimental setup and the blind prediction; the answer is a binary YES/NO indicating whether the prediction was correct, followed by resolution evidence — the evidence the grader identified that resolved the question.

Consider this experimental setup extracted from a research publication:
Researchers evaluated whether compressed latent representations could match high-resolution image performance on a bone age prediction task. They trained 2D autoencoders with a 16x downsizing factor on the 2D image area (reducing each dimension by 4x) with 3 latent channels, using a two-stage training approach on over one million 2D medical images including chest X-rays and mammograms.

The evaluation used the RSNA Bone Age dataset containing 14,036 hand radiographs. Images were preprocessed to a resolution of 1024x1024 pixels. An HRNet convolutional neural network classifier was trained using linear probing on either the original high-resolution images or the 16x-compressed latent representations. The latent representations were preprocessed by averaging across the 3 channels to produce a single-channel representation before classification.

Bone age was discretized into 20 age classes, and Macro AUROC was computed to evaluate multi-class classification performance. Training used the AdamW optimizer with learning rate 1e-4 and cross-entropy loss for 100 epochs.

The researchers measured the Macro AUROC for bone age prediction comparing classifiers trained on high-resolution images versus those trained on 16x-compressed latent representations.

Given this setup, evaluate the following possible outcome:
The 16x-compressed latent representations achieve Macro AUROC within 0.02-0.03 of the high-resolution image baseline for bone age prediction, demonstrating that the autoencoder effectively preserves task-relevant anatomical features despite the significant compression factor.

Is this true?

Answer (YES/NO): NO